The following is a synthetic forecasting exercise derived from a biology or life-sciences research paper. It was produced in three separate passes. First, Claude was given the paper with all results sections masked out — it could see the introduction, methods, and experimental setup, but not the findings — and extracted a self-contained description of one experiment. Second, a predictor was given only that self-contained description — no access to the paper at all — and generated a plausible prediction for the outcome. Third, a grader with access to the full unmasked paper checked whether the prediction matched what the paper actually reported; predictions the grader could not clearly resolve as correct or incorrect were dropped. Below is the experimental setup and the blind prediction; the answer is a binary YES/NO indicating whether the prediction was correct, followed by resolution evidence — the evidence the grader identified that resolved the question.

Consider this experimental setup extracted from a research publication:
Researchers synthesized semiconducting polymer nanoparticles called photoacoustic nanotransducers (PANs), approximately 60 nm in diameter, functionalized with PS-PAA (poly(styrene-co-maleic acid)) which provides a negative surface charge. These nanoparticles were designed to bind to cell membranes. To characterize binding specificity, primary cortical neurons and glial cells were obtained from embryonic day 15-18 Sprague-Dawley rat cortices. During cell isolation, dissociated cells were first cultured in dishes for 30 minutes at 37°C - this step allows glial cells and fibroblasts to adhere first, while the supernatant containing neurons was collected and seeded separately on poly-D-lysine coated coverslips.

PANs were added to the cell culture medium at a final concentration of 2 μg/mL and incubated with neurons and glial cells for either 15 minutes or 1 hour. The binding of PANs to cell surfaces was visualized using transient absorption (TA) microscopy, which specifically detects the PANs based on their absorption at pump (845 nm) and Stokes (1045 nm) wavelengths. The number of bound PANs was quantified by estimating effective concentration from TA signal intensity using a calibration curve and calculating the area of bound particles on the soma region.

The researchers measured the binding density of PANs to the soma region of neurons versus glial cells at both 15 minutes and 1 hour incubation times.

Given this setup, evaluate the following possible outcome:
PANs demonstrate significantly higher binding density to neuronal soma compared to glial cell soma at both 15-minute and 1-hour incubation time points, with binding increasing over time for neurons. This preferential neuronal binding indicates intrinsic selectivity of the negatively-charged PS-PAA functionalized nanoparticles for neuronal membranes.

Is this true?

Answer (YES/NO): YES